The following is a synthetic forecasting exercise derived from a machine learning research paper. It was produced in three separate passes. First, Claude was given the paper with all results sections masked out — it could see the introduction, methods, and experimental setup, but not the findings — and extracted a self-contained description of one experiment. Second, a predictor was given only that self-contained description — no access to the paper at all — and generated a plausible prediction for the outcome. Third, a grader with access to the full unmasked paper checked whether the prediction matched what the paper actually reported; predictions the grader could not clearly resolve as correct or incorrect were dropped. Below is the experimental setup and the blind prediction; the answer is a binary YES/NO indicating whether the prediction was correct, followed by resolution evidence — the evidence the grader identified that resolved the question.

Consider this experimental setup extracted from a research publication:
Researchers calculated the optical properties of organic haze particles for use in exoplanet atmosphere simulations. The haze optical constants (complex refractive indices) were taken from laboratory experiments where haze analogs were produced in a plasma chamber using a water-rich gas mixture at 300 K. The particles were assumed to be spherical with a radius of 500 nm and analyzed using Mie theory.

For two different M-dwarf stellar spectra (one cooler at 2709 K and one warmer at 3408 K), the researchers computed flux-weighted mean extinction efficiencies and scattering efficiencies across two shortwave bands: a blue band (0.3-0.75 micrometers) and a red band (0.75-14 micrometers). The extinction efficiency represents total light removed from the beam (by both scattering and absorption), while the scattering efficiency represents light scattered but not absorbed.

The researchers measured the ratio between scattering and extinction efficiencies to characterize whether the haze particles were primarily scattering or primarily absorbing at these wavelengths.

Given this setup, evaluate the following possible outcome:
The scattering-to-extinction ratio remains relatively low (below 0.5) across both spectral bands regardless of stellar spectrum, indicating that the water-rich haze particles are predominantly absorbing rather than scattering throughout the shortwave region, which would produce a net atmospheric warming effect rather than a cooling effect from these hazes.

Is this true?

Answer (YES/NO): NO